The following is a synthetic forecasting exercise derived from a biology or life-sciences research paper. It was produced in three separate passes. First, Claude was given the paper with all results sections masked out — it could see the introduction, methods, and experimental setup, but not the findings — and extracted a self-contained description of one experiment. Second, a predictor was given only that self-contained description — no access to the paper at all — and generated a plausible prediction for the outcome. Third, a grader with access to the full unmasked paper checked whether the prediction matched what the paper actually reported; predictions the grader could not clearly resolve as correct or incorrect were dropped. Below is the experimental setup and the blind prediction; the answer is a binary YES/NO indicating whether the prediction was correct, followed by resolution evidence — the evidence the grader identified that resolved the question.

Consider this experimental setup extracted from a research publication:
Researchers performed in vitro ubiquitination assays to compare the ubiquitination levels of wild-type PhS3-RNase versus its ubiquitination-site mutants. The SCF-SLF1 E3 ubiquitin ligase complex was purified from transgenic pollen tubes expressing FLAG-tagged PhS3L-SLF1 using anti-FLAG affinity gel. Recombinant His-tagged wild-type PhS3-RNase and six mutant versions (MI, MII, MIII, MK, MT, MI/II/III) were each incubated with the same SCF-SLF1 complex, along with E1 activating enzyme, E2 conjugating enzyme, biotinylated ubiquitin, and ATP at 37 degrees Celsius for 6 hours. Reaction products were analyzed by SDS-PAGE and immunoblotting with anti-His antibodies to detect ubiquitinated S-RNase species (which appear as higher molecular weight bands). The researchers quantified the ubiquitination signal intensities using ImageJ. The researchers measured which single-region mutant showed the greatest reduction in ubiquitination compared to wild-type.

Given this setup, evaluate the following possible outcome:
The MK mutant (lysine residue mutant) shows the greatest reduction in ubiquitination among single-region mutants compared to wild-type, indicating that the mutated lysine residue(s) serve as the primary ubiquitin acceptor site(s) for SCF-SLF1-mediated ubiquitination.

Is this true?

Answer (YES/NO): NO